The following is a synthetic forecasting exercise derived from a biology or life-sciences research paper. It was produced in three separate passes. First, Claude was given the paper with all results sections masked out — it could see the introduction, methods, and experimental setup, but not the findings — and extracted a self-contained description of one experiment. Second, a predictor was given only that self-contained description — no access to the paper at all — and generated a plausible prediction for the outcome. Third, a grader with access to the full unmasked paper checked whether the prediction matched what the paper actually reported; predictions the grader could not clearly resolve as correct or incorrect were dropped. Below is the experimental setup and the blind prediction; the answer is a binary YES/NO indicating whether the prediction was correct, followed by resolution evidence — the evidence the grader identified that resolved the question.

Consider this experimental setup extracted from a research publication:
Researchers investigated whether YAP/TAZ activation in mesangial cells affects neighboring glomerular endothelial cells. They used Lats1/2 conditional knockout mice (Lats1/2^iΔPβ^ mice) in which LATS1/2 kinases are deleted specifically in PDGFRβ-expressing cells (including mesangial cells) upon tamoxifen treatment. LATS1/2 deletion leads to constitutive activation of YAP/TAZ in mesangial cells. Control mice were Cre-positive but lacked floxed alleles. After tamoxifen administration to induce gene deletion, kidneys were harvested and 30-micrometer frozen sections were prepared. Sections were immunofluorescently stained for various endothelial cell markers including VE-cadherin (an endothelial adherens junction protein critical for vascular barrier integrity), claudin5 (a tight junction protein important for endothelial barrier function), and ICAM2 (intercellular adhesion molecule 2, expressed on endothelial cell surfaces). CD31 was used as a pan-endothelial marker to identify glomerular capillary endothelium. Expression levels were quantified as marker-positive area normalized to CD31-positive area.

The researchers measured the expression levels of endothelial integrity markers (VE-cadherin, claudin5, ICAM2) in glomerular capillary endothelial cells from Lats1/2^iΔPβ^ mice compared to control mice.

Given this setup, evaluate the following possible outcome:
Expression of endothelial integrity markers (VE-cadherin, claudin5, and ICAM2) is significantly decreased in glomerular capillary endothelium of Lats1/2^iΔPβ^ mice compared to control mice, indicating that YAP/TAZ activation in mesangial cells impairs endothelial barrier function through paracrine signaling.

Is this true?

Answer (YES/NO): NO